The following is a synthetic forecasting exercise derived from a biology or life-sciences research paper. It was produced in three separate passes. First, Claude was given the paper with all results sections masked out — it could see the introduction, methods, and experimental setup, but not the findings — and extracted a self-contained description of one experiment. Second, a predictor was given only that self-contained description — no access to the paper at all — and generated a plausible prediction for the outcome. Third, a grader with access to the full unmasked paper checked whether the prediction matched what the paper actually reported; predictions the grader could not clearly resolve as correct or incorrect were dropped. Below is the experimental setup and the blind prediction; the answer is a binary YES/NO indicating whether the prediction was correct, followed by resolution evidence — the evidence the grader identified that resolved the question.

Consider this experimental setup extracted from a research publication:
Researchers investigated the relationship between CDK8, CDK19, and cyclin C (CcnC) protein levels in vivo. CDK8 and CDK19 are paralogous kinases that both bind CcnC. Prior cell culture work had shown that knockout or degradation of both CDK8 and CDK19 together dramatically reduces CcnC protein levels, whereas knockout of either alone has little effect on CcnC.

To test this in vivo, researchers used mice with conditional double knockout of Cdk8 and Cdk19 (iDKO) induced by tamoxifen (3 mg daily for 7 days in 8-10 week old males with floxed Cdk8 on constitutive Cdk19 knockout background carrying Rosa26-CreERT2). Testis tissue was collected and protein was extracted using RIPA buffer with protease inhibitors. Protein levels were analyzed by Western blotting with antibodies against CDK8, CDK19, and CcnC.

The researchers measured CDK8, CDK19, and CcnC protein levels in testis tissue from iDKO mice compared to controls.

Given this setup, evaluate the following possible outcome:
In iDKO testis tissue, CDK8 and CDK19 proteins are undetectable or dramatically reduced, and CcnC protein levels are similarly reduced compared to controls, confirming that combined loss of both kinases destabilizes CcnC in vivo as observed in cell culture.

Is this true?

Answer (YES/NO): YES